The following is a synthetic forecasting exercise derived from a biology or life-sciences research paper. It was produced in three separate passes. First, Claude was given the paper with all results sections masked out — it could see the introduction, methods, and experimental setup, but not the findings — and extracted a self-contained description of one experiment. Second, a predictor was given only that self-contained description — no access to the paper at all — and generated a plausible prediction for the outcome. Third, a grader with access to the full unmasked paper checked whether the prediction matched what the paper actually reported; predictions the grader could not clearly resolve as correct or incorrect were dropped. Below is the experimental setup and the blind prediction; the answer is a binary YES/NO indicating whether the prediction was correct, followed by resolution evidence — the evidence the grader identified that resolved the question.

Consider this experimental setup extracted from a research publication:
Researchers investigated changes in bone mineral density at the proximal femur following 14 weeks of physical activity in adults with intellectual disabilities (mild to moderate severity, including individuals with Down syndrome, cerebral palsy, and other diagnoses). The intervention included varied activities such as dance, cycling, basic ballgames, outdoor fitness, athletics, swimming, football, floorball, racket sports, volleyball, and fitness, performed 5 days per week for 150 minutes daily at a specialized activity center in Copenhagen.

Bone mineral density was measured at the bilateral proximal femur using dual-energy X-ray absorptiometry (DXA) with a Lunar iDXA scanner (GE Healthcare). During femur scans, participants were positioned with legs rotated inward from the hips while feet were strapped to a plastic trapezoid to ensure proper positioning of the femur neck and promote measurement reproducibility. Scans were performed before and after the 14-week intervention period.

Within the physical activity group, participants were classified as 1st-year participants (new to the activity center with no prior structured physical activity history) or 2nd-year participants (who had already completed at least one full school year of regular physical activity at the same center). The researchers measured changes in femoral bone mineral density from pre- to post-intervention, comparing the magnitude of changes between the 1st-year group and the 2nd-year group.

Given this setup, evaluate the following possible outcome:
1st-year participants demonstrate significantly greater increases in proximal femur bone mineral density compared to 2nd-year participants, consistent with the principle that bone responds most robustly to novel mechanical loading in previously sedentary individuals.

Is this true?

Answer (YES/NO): NO